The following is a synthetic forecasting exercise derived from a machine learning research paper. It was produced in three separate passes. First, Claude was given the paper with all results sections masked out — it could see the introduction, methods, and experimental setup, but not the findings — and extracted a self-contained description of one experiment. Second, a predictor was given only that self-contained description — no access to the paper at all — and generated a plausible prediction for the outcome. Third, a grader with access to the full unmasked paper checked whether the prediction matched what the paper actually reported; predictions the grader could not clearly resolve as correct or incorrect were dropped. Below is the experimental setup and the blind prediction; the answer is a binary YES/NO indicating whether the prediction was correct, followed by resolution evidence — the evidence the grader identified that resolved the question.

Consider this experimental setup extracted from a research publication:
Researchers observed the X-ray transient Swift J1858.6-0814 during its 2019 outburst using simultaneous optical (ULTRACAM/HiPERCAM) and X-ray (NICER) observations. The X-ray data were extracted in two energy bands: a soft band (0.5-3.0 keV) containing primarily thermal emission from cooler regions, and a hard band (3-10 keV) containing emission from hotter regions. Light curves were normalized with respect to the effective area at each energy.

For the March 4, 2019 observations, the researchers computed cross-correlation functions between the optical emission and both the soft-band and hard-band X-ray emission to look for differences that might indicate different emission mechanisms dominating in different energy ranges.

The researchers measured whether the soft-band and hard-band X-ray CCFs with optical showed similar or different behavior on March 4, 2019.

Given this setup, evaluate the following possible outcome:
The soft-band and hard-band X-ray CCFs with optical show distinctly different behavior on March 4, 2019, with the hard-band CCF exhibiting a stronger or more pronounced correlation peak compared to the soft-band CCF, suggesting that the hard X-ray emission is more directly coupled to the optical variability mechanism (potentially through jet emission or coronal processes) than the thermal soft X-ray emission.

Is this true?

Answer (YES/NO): NO